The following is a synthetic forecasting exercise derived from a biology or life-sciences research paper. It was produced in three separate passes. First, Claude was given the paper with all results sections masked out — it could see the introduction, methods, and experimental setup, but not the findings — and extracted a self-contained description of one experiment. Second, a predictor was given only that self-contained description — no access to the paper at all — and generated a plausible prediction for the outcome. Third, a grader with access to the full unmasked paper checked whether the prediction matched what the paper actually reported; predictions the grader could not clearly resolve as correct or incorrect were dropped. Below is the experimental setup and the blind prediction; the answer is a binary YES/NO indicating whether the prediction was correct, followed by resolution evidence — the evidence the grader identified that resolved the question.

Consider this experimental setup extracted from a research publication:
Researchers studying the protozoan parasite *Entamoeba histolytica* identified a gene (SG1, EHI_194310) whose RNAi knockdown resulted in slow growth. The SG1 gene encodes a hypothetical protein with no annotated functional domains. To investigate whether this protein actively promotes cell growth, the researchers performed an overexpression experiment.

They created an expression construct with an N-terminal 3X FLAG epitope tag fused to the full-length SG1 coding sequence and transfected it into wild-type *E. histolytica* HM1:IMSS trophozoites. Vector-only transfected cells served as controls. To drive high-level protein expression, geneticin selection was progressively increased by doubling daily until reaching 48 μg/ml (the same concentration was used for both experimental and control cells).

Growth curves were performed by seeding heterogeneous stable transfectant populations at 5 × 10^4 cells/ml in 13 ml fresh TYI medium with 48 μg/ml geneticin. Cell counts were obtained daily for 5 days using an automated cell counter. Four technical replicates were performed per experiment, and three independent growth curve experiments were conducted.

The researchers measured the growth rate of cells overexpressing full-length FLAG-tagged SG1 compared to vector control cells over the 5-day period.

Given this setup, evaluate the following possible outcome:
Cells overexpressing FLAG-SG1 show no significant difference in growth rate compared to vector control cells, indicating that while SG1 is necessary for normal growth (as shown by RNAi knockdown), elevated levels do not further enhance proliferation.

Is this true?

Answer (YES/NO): NO